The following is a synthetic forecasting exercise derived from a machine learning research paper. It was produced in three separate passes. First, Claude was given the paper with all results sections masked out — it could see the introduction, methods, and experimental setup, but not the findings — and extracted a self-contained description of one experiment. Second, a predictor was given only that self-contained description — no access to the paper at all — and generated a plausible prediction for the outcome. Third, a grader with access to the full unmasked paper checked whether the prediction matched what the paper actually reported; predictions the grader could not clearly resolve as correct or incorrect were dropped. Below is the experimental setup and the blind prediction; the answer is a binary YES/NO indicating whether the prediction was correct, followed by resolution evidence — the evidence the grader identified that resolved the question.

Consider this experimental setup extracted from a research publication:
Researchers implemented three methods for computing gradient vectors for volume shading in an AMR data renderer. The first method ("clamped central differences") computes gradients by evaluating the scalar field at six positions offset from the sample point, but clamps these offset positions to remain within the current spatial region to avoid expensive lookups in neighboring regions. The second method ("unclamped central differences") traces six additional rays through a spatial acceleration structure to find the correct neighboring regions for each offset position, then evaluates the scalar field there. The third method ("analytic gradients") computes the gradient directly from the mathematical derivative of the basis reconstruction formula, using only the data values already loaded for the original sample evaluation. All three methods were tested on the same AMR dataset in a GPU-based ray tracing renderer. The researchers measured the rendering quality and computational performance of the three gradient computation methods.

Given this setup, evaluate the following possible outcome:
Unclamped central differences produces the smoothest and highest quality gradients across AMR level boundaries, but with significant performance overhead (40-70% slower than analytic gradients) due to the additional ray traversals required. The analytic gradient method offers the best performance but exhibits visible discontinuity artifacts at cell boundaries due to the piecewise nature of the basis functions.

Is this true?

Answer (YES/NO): NO